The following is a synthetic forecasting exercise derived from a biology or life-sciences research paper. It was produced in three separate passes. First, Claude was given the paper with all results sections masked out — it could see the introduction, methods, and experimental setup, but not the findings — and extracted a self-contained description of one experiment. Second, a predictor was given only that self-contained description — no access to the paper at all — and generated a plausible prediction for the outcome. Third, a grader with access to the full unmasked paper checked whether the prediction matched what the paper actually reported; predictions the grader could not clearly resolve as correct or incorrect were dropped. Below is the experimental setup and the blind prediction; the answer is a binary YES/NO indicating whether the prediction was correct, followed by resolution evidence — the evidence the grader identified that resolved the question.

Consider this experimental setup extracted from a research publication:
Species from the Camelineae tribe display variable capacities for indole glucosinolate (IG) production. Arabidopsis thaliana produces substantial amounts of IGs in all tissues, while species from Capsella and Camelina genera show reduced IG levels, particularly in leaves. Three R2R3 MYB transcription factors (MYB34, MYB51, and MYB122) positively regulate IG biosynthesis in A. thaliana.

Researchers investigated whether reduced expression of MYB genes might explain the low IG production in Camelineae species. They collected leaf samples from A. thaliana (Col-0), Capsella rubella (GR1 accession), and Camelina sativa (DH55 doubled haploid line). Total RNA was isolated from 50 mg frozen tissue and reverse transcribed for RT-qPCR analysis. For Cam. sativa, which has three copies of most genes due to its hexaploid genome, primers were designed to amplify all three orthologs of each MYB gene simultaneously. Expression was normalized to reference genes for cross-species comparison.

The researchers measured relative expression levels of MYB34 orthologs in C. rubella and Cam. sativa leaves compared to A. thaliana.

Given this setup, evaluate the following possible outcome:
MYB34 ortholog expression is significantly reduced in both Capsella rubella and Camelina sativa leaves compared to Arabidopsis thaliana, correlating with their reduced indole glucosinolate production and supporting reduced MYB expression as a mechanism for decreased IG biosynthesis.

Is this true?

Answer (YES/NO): NO